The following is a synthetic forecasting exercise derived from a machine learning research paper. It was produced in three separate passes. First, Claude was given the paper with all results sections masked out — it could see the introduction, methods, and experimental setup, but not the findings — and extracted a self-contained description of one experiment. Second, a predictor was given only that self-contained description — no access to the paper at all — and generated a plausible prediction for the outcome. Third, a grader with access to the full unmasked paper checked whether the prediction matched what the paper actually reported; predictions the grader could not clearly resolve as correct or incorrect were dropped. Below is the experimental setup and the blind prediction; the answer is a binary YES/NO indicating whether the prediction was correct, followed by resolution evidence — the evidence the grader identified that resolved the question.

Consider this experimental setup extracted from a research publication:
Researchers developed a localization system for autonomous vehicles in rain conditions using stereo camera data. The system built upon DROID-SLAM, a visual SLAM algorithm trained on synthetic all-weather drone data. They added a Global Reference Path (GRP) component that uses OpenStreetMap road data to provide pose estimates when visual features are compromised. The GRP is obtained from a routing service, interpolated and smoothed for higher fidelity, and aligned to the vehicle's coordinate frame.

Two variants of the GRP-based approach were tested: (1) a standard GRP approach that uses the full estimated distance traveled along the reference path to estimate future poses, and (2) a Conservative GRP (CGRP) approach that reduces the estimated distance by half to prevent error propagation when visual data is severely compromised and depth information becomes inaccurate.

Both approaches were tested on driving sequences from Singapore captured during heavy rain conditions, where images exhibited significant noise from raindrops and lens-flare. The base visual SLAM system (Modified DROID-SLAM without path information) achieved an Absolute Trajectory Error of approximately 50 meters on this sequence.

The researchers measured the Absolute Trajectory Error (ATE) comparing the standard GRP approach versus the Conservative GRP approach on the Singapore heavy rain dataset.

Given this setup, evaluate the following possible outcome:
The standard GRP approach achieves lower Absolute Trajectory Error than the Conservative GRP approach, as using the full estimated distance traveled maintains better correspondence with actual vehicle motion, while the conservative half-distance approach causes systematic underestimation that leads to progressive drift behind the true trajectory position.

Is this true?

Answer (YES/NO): NO